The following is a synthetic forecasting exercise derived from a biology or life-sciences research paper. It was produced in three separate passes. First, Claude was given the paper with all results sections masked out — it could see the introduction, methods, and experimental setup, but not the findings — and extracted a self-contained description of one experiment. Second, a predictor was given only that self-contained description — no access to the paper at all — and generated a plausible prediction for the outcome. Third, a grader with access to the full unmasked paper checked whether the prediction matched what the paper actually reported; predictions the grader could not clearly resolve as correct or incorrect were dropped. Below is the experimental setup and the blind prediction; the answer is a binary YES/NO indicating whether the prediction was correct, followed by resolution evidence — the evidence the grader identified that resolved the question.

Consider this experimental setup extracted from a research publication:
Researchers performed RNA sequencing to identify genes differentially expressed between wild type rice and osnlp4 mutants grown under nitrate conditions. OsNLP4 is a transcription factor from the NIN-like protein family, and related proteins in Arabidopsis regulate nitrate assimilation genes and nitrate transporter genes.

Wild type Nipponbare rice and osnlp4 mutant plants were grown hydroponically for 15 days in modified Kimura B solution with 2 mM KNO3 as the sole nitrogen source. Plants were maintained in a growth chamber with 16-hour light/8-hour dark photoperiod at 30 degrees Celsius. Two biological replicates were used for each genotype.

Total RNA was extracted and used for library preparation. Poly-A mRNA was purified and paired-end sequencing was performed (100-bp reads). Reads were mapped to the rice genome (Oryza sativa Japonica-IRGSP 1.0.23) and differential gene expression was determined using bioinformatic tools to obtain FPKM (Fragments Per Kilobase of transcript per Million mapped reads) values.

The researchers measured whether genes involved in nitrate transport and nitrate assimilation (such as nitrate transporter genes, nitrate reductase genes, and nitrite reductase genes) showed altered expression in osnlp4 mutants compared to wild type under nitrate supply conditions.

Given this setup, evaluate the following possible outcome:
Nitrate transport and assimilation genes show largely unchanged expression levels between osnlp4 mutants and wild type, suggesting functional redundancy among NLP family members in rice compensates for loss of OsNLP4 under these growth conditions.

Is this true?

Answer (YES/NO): NO